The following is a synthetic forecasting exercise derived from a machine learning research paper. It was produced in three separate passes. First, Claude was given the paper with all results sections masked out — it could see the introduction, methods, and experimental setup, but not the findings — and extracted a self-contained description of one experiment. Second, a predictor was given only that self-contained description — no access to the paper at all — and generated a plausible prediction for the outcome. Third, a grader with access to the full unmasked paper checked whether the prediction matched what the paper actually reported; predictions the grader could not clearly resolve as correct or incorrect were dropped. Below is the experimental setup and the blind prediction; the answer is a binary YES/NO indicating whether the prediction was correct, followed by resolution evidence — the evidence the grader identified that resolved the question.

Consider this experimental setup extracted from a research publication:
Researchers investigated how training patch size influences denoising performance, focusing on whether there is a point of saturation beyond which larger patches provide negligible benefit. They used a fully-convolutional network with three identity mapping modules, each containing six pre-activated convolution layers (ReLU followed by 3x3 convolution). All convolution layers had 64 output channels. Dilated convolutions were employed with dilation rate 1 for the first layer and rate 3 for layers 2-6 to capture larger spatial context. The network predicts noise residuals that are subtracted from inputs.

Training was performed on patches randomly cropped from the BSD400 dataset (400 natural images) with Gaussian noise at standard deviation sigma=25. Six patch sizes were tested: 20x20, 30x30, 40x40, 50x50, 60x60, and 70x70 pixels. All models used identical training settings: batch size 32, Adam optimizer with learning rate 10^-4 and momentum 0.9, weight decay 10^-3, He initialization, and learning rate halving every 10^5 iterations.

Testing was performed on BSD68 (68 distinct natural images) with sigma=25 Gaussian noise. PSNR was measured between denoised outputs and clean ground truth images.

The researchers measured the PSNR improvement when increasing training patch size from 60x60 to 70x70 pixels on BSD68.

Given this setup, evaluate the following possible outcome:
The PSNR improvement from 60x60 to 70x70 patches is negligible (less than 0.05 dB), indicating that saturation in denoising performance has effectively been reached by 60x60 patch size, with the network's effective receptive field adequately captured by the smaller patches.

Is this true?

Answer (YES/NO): YES